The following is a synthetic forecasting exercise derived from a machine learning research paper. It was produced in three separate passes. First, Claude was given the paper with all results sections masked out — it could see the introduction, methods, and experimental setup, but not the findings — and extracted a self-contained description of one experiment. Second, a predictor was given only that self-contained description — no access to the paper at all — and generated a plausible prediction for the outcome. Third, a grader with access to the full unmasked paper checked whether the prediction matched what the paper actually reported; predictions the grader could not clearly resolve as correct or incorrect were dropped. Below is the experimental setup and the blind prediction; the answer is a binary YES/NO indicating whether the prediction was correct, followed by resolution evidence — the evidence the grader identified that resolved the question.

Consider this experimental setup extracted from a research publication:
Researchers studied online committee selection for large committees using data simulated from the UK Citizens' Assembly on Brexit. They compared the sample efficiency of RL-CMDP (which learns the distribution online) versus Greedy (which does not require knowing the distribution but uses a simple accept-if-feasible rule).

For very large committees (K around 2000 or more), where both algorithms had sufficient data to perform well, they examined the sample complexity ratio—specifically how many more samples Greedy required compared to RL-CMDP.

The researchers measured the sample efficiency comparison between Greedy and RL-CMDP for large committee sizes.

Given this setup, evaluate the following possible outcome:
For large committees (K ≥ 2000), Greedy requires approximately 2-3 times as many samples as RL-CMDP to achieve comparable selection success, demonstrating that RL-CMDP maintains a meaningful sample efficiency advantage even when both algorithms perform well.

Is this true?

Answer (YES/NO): YES